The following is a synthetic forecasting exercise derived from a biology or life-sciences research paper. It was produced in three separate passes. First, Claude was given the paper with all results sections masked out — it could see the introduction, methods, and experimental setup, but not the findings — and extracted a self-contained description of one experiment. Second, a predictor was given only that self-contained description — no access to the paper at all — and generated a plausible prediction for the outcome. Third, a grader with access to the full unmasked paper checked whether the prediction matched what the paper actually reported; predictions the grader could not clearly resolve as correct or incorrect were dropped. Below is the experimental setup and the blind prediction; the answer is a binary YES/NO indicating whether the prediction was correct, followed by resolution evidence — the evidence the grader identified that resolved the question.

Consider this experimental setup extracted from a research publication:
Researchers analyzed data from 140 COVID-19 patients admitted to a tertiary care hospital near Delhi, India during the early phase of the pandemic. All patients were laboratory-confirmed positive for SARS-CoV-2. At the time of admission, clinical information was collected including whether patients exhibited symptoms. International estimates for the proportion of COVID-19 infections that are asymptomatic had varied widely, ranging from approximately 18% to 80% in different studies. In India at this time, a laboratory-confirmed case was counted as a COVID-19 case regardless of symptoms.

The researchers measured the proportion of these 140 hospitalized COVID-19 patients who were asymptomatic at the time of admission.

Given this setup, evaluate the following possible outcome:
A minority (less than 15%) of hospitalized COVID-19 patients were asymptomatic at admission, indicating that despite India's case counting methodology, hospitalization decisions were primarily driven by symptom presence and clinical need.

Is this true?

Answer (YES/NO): NO